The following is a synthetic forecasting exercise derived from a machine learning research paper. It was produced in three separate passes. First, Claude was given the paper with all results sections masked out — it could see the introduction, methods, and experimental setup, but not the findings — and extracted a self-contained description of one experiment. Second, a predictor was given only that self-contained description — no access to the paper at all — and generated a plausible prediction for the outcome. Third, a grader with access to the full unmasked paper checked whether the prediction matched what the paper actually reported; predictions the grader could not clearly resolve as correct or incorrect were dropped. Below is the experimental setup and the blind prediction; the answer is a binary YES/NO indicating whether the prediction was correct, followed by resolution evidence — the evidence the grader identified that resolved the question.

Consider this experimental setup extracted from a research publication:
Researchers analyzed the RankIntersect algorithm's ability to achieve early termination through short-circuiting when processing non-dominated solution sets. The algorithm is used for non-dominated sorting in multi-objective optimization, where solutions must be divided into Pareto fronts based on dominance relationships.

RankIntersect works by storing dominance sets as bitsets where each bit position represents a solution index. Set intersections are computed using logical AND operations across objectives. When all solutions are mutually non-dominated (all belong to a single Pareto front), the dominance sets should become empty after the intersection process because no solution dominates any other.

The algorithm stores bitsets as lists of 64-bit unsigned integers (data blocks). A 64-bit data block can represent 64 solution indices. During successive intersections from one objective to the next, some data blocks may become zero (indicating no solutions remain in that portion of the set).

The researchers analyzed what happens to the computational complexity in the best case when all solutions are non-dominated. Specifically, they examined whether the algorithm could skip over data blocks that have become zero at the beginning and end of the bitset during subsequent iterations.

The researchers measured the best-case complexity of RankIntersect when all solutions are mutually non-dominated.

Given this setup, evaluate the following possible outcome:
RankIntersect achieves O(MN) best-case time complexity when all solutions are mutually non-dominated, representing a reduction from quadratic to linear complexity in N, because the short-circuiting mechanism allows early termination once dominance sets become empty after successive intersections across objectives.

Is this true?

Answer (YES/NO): NO